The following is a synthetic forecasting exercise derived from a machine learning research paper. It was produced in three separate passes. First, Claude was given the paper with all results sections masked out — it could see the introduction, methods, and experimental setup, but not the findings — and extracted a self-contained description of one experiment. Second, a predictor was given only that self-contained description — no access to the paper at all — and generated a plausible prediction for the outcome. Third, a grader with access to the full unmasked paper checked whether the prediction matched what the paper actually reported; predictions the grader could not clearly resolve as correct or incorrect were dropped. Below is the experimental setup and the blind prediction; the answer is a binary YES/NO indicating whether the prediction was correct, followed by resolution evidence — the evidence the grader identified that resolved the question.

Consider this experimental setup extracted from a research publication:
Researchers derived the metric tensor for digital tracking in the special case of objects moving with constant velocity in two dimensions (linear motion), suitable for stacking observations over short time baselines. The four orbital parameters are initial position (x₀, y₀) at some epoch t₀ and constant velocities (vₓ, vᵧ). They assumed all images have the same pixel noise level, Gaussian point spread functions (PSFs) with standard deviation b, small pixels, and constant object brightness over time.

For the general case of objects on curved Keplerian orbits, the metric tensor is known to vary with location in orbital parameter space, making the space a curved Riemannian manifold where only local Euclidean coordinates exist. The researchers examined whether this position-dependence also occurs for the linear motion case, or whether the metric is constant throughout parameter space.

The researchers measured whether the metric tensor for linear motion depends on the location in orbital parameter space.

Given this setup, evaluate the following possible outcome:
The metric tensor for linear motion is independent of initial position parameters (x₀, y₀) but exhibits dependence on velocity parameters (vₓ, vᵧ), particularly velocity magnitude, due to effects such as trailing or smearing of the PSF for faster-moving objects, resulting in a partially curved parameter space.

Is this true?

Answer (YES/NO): NO